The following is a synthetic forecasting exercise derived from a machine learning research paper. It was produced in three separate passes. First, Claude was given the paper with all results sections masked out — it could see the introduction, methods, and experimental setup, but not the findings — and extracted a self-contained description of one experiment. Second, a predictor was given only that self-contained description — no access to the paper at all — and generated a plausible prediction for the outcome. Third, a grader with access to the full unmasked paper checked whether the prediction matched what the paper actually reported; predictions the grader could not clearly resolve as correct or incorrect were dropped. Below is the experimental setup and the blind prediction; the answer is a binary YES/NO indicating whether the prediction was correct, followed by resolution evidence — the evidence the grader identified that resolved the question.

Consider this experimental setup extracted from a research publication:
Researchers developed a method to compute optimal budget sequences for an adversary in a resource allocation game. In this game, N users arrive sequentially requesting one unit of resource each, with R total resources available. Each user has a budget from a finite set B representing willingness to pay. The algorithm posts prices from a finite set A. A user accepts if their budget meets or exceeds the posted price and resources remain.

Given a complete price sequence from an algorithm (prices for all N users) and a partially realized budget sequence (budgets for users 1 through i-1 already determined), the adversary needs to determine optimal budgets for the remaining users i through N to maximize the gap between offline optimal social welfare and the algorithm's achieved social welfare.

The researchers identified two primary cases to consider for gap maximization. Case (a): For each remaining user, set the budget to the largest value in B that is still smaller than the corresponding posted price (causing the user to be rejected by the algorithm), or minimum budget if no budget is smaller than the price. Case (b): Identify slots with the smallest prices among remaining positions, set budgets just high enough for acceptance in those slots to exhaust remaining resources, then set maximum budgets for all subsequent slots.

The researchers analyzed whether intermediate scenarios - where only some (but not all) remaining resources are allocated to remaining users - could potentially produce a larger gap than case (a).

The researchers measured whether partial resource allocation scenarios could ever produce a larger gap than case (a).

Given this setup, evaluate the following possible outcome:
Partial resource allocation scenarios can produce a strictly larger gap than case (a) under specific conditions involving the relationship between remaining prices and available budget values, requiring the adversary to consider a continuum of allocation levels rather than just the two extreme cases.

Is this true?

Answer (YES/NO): NO